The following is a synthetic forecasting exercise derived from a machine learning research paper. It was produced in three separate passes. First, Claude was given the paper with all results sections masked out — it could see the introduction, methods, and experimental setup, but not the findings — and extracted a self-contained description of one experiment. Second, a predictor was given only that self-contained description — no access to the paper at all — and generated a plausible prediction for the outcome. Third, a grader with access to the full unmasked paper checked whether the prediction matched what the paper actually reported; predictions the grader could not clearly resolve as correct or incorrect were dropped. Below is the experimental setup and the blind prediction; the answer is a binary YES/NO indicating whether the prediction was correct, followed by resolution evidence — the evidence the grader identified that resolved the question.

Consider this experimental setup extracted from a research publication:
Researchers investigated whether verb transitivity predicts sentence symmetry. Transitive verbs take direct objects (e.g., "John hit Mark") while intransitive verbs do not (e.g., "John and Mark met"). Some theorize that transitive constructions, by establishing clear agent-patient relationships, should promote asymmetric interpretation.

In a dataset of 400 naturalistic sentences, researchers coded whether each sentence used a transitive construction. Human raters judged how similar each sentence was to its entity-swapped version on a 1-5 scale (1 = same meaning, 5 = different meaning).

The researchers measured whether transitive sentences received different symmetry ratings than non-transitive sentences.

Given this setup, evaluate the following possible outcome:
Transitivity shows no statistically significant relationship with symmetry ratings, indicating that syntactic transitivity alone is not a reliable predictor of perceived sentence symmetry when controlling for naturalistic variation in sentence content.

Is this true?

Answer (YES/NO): YES